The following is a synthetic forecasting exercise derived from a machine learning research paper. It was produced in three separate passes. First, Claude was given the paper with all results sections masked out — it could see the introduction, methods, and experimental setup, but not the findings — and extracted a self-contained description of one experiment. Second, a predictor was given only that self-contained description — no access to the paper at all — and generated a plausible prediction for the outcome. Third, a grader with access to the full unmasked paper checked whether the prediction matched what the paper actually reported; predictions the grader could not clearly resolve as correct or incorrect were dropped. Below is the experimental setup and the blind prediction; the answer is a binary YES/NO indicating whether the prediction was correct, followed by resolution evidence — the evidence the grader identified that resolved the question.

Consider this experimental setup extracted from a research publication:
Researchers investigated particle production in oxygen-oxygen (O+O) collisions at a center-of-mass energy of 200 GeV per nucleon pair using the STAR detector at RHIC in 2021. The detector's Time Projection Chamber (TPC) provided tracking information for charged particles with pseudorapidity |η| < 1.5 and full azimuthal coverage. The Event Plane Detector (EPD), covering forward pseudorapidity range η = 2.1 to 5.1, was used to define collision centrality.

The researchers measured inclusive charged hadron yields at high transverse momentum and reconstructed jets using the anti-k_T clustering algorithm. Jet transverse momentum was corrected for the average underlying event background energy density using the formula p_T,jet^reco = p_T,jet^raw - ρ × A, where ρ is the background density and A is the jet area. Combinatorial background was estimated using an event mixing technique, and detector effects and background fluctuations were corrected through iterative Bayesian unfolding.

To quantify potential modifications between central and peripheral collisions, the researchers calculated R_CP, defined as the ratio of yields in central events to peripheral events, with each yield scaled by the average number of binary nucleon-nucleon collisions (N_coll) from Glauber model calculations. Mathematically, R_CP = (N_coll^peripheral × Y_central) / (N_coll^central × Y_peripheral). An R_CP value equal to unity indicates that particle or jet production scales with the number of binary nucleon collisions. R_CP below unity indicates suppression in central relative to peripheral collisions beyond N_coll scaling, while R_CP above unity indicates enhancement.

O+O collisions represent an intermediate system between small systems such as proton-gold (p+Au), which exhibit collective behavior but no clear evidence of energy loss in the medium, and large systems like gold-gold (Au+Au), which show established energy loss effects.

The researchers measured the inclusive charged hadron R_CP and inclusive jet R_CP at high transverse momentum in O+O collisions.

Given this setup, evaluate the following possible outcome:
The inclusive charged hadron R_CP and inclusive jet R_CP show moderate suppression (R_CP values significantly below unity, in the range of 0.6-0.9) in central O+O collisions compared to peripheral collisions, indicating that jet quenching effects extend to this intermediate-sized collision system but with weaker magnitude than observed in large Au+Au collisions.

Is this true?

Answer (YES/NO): NO